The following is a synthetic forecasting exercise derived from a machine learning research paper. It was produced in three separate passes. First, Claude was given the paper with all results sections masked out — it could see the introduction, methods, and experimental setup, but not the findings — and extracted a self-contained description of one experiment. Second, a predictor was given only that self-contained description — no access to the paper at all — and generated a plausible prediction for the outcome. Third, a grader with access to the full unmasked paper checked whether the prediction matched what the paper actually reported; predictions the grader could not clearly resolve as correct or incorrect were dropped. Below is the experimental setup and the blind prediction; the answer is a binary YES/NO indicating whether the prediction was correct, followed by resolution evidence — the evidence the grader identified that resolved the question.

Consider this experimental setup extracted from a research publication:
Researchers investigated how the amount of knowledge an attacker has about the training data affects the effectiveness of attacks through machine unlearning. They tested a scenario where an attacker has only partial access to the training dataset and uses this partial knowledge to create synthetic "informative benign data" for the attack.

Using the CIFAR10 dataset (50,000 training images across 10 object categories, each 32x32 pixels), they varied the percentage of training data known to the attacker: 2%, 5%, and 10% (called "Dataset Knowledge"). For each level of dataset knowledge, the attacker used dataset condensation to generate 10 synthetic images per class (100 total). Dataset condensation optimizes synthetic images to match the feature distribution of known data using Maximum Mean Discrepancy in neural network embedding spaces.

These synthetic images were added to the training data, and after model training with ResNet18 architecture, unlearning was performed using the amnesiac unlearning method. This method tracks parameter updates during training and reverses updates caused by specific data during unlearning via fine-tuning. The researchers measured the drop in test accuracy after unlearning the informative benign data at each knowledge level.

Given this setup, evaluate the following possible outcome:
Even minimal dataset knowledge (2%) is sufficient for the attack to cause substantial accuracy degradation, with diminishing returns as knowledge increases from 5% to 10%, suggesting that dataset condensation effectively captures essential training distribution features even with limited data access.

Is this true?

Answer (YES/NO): NO